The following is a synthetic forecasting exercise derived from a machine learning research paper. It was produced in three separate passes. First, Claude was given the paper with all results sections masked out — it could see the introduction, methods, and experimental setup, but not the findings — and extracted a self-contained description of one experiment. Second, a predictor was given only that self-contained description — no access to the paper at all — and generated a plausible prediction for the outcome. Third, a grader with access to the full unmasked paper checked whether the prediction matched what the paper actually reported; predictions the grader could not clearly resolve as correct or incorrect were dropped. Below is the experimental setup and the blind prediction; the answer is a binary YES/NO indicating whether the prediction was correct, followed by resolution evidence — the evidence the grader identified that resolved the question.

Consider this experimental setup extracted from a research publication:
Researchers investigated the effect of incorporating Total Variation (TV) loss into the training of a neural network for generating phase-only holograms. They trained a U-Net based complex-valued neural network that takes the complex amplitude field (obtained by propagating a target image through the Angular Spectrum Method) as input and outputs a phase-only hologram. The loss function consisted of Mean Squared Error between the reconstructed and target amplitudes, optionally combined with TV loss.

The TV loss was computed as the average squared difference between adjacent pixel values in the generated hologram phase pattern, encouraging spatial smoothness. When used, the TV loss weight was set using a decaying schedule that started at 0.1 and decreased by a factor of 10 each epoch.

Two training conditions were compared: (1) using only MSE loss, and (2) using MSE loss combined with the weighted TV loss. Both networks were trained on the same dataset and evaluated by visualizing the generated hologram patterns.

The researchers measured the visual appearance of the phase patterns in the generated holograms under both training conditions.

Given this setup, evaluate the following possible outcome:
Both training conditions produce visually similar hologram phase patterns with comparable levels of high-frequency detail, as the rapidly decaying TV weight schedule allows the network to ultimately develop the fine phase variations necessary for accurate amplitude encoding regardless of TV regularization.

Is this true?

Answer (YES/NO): NO